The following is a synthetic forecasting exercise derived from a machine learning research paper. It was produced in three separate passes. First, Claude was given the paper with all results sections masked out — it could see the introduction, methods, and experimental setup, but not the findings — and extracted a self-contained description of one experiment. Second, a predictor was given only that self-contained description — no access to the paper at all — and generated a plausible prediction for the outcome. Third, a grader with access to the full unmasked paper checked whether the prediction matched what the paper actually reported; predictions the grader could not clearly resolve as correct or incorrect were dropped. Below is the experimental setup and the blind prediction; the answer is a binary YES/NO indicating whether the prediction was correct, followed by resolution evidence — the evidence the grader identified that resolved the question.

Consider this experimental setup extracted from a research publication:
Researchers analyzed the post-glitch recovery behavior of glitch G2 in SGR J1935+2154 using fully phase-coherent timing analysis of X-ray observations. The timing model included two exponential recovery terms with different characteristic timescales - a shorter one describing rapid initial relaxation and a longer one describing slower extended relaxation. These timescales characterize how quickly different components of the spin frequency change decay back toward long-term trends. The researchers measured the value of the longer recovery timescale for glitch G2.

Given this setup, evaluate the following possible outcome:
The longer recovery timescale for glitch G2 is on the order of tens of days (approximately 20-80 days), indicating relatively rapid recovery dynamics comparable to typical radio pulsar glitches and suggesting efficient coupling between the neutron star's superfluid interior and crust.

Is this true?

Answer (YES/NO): NO